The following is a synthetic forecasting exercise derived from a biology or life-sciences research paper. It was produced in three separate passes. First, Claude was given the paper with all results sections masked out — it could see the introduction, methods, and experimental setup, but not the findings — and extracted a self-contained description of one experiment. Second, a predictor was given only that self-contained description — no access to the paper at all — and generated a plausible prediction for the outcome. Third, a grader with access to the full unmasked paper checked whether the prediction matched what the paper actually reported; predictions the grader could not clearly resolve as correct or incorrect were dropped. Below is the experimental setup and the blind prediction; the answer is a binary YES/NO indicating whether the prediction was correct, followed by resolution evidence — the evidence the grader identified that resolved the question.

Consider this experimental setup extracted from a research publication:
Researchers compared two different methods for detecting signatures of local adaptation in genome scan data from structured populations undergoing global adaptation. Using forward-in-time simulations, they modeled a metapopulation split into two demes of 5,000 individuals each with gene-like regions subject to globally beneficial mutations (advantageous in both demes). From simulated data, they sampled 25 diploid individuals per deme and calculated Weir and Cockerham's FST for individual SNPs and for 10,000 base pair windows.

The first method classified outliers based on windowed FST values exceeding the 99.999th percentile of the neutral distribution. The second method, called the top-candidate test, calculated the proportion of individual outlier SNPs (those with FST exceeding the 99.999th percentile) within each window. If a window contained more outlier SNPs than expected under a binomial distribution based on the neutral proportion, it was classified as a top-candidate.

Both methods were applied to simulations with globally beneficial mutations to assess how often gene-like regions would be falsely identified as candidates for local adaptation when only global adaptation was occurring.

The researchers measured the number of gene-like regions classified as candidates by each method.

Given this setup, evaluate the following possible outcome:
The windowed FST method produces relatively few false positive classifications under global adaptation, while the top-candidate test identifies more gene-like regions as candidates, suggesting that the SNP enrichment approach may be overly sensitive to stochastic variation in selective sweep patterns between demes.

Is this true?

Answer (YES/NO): NO